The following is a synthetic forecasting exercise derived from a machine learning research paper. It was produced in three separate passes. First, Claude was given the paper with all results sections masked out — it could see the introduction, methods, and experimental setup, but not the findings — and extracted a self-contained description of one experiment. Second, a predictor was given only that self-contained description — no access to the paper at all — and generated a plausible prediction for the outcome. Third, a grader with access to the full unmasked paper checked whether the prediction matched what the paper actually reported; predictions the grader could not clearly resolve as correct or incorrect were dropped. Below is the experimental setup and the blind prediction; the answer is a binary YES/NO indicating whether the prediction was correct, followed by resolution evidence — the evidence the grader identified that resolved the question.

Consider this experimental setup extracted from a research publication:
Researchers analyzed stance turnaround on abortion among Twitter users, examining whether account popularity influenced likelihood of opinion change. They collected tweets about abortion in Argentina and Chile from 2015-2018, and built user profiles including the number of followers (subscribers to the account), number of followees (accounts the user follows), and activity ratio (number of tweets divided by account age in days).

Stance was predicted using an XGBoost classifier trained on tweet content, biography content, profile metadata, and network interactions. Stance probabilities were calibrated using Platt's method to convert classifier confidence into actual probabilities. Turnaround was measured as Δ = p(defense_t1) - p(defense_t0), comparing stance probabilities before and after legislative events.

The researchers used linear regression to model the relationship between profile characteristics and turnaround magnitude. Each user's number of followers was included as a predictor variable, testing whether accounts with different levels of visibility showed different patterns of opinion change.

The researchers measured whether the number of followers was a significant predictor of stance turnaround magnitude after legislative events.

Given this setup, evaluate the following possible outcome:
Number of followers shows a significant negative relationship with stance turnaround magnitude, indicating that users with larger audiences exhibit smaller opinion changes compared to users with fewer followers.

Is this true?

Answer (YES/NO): NO